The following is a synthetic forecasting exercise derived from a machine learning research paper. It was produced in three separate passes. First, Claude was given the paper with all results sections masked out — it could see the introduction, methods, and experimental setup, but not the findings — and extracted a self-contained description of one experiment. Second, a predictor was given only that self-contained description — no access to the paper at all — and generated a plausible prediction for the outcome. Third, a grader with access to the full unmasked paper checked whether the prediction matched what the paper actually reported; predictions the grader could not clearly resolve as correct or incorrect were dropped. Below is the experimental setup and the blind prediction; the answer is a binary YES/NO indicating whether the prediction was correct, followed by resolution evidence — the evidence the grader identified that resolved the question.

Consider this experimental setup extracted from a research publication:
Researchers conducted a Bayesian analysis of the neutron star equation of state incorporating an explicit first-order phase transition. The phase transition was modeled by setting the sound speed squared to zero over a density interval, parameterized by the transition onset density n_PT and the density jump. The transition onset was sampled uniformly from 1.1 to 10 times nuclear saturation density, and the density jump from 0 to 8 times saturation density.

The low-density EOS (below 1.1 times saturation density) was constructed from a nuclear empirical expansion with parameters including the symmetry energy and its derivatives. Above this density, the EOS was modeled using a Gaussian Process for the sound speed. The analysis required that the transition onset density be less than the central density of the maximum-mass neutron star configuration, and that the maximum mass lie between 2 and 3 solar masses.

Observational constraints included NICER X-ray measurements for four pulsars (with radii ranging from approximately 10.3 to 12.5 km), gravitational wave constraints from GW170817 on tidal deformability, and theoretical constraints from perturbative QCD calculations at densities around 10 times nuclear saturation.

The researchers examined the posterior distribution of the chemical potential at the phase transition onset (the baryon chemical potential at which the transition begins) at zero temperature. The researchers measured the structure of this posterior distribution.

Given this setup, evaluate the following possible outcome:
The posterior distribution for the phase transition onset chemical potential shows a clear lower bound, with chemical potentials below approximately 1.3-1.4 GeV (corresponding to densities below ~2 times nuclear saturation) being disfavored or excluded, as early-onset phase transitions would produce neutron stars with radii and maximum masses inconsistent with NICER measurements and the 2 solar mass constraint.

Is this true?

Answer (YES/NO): NO